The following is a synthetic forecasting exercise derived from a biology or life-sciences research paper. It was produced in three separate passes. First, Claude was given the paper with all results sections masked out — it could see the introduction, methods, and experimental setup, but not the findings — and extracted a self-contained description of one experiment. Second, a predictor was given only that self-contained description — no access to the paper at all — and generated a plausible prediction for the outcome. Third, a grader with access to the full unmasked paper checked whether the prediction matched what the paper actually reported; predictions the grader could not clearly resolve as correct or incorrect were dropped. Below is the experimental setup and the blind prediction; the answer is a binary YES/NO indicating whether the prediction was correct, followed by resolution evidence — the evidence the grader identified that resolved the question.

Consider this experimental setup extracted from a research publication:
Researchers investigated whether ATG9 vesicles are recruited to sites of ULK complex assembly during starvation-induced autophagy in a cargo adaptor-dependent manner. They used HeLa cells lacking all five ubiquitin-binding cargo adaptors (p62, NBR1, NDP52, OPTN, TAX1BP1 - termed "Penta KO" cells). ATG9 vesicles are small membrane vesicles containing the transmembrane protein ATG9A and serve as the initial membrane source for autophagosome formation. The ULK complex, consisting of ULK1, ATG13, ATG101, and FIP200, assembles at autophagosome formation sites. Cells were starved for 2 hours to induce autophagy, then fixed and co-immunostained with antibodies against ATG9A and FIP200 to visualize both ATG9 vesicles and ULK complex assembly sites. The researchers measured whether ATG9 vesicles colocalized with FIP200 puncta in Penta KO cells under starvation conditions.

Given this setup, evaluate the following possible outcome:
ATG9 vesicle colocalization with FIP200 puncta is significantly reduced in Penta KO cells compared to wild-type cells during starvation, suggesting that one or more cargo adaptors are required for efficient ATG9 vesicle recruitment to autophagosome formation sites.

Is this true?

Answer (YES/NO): NO